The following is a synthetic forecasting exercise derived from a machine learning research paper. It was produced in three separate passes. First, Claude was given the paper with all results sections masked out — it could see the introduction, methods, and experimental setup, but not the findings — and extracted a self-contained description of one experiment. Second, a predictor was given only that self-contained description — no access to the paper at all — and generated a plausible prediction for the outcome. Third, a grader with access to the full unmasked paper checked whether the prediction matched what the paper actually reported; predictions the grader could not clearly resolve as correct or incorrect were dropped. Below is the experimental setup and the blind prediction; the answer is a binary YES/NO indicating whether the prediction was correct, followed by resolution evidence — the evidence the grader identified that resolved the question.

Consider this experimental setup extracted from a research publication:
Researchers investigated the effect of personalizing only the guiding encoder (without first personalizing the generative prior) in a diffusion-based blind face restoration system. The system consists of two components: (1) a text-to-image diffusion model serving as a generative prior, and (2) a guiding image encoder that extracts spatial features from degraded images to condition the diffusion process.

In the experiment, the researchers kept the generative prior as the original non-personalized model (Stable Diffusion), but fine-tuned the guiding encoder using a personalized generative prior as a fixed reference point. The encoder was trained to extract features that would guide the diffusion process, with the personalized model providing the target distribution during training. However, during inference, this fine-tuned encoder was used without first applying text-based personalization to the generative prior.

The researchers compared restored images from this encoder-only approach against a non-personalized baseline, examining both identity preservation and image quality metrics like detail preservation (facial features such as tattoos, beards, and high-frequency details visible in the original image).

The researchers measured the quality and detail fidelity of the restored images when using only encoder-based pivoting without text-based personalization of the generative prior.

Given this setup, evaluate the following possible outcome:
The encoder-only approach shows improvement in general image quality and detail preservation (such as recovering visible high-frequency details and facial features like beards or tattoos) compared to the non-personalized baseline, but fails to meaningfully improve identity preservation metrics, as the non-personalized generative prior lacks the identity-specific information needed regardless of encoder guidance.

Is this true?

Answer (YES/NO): NO